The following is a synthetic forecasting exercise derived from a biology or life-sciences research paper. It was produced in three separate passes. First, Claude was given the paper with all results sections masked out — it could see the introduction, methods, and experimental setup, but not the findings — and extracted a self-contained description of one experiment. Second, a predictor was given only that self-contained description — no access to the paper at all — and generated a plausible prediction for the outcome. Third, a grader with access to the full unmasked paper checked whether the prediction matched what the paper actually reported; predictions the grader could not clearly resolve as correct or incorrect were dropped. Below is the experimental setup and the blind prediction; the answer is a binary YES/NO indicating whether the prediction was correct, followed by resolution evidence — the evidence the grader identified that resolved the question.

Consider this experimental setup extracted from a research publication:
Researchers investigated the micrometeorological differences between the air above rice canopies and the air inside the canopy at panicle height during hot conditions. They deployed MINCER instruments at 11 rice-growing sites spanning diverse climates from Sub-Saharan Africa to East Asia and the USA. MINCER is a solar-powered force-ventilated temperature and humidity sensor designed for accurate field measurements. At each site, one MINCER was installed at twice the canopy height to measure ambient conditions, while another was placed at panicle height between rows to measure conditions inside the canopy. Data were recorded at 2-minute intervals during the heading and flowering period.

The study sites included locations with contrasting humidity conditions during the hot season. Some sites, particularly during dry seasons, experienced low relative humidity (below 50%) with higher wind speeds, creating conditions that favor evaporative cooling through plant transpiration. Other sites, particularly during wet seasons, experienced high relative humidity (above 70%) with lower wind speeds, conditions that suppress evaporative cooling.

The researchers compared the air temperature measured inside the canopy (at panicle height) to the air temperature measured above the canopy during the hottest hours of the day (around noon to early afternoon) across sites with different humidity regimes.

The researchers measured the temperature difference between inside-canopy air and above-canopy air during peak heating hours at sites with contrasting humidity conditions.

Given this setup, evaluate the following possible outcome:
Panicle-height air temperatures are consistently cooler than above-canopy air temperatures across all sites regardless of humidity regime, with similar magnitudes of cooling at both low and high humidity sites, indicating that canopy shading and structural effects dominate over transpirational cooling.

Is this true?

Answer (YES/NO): NO